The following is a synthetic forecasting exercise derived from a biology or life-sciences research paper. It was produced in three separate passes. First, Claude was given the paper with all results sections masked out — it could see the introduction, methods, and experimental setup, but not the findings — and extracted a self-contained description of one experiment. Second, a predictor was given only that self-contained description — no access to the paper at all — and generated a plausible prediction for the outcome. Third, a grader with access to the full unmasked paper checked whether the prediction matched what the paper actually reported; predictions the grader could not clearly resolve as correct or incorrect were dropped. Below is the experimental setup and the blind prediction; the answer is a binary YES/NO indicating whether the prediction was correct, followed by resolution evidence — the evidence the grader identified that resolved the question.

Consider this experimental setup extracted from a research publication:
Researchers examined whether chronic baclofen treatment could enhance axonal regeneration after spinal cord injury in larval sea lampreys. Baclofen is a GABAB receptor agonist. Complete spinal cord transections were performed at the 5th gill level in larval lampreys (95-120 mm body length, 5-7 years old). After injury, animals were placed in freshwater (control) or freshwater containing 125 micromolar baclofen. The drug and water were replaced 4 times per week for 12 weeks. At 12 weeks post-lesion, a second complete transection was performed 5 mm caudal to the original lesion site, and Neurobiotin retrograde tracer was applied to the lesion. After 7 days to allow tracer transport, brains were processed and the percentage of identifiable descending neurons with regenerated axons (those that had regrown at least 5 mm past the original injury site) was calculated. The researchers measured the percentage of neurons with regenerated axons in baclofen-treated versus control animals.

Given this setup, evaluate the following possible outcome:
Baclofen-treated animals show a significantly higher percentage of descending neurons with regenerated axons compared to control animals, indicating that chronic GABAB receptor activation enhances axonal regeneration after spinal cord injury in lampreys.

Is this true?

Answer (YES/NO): YES